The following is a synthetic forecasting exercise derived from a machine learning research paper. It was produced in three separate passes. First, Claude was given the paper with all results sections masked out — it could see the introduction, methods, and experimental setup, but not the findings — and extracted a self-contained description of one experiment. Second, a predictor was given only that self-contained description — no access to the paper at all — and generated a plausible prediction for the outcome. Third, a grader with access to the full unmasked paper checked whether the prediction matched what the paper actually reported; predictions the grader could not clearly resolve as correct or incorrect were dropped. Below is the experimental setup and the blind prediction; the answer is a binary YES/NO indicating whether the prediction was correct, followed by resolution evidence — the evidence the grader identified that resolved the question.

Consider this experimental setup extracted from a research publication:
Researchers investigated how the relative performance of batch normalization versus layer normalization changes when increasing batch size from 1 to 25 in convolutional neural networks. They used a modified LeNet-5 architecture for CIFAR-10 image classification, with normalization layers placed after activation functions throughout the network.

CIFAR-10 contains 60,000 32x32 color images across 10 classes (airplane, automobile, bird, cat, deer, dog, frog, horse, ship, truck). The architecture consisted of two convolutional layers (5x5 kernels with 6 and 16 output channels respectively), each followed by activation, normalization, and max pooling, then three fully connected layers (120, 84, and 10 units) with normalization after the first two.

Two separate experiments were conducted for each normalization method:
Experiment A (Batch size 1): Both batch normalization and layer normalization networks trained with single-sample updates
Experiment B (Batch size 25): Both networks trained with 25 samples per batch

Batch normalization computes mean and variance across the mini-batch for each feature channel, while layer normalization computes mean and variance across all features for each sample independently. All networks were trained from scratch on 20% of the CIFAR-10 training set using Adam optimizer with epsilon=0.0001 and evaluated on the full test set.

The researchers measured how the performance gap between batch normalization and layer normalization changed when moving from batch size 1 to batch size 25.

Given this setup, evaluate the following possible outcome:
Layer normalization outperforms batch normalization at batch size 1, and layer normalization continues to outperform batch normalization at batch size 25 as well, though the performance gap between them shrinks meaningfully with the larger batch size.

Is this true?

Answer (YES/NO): NO